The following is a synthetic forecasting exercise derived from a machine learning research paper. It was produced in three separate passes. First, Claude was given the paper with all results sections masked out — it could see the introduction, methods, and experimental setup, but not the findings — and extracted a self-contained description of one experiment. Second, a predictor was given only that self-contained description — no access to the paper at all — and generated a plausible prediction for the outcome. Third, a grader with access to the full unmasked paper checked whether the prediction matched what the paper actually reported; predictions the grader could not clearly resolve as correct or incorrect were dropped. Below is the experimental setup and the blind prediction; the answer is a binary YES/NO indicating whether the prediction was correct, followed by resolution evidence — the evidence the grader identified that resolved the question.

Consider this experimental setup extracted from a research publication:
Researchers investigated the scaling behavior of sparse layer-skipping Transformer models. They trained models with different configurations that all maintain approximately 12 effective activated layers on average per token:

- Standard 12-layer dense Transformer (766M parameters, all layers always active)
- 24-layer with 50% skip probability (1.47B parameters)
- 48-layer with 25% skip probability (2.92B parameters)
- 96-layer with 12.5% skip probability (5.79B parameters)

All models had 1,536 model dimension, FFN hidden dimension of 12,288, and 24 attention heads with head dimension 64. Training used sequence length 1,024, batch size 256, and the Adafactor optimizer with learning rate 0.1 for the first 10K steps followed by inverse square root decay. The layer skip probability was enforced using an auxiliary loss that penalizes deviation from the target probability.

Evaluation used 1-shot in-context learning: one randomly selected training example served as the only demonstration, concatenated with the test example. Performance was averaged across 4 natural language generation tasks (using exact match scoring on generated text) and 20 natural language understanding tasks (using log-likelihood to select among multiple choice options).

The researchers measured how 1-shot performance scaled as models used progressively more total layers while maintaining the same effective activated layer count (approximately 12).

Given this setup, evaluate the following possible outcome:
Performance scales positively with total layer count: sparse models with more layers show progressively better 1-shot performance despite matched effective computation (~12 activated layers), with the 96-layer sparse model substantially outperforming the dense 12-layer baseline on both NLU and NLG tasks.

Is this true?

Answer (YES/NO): YES